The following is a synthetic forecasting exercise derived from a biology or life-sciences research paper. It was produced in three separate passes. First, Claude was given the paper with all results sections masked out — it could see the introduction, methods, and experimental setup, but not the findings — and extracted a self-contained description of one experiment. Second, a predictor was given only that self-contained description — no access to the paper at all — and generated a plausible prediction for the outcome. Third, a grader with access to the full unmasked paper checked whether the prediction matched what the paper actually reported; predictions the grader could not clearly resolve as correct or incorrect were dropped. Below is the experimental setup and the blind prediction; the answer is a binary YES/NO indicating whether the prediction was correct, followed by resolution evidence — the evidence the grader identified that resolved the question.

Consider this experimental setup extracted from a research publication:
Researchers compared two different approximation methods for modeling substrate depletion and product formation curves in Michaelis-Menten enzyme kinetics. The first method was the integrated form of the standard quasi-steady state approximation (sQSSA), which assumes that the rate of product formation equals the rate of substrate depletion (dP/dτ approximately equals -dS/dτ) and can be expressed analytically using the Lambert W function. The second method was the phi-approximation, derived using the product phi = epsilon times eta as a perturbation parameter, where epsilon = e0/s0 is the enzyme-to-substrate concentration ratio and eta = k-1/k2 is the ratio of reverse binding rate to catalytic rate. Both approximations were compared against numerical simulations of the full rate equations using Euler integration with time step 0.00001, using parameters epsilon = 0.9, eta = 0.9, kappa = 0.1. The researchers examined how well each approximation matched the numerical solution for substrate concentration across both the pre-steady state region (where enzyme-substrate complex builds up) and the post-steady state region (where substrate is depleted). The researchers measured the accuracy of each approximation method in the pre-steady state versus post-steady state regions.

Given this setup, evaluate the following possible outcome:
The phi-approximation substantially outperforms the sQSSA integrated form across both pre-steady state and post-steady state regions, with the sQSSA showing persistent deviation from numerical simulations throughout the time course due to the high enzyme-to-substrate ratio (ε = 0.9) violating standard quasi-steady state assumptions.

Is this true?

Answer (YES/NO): NO